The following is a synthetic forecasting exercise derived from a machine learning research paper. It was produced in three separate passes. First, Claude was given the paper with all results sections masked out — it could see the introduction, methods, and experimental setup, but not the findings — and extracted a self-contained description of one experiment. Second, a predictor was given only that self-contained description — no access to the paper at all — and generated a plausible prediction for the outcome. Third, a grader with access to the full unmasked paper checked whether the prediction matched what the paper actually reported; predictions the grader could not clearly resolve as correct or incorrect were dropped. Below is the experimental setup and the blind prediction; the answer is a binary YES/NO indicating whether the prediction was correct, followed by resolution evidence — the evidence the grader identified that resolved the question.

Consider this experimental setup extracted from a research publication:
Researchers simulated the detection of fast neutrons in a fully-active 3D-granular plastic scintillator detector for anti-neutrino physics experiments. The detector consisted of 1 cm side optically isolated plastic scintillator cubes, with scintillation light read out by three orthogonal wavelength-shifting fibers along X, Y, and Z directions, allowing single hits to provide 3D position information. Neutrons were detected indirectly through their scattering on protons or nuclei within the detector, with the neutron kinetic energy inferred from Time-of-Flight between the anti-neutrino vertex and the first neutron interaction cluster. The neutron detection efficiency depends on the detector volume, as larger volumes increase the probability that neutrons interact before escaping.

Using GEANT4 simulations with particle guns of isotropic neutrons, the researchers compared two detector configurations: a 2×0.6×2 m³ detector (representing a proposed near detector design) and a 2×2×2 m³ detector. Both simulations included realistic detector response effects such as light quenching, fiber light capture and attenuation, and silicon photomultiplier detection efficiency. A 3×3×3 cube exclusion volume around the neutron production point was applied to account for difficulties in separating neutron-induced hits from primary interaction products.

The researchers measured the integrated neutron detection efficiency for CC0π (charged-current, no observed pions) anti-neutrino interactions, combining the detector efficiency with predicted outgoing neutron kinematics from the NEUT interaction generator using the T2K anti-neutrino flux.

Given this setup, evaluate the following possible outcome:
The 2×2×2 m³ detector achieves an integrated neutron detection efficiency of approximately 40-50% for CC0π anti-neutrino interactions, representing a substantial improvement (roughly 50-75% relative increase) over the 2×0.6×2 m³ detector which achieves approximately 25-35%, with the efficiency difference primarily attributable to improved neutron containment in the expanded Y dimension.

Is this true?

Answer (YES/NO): NO